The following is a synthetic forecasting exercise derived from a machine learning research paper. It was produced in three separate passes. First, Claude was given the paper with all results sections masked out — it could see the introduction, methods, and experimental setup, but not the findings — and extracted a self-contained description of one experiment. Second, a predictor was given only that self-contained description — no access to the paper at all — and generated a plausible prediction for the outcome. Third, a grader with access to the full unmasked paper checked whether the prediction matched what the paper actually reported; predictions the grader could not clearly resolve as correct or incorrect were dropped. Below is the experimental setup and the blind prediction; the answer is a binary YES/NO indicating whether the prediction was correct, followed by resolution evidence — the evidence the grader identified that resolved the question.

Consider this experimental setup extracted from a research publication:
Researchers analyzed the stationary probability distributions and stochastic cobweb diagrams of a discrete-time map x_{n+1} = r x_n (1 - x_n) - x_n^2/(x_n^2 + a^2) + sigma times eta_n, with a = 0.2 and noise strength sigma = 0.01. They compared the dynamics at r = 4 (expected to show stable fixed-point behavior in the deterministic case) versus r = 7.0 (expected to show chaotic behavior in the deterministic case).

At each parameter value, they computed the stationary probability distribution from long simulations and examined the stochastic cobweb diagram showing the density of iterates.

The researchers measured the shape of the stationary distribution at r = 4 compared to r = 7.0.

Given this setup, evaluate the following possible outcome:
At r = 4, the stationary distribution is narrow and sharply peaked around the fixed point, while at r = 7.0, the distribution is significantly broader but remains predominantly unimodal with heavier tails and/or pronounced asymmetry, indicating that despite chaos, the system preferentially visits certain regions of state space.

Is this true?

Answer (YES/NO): YES